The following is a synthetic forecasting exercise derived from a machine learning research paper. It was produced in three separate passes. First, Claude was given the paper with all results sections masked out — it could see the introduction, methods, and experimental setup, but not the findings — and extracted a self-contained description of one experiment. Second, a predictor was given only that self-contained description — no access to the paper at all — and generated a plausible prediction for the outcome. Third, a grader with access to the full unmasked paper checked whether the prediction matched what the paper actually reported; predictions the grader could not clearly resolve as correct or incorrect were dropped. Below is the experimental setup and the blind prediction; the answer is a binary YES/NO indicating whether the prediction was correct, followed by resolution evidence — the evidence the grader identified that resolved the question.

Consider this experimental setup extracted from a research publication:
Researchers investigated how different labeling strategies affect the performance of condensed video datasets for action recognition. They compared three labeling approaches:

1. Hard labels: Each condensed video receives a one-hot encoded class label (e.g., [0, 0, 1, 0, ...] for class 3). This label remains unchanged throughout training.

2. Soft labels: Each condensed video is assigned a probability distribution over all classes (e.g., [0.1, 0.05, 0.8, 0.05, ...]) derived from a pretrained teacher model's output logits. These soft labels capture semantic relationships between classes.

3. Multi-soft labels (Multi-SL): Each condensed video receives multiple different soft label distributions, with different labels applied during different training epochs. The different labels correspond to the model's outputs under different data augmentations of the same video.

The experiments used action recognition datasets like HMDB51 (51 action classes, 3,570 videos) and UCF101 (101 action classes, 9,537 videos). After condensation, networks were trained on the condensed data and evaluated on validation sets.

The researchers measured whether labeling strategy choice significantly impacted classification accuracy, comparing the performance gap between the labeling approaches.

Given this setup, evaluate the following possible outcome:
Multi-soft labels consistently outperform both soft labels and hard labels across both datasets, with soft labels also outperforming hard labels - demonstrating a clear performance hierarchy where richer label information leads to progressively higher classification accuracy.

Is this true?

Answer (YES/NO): NO